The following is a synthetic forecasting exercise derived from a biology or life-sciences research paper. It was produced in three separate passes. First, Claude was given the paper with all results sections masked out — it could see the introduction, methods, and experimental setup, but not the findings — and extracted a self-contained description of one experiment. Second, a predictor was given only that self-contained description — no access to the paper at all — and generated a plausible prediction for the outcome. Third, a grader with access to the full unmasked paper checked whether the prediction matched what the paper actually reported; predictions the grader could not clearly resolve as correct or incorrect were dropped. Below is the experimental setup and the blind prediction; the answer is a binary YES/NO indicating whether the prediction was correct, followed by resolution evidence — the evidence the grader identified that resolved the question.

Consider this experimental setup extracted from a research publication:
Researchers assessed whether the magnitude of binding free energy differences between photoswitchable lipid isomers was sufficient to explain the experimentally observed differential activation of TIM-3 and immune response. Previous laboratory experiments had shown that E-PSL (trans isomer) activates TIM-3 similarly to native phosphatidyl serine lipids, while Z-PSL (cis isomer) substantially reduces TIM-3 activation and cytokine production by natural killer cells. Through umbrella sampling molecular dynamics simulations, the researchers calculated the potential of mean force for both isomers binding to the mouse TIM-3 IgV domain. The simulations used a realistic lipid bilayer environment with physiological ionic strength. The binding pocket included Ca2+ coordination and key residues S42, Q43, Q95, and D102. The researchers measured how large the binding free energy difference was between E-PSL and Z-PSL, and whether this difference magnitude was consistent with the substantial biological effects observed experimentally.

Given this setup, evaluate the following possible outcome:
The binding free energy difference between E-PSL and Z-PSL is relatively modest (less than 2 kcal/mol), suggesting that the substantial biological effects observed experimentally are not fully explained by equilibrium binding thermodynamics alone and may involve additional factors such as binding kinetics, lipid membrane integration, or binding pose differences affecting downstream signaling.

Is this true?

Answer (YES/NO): NO